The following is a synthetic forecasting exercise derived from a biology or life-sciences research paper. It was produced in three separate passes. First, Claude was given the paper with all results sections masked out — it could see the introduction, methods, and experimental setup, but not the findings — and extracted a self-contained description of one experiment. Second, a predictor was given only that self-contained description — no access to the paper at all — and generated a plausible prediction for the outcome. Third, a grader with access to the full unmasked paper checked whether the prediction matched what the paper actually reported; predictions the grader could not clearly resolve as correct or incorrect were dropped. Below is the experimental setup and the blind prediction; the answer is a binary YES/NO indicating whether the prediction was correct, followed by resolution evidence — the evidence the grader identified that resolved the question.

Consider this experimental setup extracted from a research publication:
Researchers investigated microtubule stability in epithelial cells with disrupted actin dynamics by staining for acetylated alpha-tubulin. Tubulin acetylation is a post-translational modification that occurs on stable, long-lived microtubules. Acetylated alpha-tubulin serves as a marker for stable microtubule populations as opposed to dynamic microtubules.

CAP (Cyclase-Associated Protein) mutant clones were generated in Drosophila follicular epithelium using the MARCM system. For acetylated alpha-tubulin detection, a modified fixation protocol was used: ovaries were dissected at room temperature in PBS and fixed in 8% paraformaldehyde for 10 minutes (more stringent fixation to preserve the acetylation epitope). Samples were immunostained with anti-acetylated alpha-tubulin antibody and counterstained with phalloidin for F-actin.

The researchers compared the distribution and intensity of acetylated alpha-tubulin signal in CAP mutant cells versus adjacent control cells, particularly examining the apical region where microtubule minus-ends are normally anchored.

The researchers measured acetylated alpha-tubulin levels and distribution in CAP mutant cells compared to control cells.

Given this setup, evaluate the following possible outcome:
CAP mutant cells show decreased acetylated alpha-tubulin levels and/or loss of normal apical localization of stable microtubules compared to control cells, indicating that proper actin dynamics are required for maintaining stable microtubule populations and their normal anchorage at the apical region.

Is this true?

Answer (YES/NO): YES